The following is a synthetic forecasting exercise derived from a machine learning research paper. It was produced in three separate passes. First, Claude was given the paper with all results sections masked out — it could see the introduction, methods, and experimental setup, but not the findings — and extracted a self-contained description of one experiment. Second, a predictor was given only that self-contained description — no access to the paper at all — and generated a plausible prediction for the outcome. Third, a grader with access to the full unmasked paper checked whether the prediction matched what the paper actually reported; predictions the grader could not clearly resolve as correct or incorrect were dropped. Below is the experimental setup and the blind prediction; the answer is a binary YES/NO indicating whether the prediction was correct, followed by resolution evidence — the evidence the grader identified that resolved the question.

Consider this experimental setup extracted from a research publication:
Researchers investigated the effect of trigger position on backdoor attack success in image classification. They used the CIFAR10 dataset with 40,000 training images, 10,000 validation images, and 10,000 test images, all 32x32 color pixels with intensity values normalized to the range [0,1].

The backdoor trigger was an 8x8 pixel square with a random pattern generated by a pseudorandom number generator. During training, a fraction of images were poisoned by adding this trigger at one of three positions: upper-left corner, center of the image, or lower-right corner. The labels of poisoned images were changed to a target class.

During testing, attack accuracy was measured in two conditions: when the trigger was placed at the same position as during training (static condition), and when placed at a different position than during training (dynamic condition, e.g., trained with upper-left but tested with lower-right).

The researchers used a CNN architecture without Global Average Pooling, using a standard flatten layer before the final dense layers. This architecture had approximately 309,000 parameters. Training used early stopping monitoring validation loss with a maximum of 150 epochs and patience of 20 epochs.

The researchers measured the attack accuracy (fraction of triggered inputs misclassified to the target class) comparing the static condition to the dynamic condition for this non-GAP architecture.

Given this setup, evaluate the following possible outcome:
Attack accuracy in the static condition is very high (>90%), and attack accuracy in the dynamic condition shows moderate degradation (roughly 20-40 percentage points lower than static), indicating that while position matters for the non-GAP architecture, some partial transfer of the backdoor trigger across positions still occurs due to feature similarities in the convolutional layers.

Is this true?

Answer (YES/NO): NO